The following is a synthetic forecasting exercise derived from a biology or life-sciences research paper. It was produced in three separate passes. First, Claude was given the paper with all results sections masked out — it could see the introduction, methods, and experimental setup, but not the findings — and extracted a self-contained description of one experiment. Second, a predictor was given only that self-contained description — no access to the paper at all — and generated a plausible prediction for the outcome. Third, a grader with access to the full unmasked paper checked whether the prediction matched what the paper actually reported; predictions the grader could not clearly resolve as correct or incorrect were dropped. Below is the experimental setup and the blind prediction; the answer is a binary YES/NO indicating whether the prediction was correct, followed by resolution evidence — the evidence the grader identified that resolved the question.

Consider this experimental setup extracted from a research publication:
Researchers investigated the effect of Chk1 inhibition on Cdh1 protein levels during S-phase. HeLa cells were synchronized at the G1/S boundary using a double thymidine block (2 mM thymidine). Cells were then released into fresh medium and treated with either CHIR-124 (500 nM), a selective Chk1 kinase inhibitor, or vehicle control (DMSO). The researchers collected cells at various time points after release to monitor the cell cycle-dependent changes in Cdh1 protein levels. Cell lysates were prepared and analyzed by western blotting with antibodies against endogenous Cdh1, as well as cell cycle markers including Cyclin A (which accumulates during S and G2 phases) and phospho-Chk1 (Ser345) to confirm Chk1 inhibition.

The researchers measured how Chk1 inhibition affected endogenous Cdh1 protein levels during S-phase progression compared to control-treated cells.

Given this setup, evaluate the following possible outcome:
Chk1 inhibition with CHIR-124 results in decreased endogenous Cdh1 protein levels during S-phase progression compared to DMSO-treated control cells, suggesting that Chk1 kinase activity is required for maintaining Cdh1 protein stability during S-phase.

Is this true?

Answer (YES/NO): NO